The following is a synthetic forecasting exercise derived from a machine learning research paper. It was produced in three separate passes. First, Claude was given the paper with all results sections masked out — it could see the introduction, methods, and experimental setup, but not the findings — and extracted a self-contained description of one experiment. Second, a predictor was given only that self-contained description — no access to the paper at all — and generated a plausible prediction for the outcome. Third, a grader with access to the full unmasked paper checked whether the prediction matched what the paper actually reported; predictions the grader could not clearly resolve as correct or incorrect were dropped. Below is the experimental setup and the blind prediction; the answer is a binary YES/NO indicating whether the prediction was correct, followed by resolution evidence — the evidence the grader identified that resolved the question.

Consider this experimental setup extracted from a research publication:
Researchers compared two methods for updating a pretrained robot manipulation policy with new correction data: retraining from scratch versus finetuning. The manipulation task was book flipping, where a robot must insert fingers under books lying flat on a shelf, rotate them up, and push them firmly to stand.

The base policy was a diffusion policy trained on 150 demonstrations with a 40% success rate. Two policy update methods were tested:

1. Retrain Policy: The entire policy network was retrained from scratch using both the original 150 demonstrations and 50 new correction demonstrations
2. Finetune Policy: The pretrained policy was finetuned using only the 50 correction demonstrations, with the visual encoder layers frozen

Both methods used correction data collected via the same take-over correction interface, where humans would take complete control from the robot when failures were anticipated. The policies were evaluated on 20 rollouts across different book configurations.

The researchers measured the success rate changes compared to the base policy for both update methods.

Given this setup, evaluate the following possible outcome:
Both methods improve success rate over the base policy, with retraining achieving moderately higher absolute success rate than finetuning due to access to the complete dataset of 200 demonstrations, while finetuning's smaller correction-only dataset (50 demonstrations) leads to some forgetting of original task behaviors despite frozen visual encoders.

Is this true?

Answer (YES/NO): NO